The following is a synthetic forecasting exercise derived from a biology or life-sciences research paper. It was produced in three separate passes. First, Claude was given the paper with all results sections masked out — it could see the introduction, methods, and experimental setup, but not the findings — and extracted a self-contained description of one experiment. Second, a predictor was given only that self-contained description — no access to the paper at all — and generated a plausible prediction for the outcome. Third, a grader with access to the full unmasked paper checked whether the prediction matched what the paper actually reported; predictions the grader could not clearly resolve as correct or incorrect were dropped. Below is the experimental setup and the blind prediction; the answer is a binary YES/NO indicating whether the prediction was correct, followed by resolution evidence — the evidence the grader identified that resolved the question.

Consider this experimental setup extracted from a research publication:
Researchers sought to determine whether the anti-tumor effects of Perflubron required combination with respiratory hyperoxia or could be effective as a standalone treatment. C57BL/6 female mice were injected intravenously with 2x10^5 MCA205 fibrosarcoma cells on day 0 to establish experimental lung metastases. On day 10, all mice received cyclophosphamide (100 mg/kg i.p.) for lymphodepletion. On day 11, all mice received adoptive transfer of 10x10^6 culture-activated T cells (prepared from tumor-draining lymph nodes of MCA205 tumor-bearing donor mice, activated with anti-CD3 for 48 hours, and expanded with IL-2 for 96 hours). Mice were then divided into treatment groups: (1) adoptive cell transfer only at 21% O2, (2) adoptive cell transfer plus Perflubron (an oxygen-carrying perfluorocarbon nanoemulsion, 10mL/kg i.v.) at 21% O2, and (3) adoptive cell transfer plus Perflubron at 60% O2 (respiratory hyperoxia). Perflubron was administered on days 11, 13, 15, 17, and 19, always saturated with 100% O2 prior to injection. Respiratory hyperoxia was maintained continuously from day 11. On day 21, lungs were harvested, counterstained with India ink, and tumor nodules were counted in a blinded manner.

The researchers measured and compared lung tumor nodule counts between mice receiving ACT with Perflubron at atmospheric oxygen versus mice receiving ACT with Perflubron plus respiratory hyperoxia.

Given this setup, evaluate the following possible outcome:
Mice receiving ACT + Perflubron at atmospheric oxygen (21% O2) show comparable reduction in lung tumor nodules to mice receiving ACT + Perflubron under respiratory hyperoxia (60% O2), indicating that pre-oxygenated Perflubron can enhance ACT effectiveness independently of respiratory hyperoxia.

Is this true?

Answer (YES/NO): NO